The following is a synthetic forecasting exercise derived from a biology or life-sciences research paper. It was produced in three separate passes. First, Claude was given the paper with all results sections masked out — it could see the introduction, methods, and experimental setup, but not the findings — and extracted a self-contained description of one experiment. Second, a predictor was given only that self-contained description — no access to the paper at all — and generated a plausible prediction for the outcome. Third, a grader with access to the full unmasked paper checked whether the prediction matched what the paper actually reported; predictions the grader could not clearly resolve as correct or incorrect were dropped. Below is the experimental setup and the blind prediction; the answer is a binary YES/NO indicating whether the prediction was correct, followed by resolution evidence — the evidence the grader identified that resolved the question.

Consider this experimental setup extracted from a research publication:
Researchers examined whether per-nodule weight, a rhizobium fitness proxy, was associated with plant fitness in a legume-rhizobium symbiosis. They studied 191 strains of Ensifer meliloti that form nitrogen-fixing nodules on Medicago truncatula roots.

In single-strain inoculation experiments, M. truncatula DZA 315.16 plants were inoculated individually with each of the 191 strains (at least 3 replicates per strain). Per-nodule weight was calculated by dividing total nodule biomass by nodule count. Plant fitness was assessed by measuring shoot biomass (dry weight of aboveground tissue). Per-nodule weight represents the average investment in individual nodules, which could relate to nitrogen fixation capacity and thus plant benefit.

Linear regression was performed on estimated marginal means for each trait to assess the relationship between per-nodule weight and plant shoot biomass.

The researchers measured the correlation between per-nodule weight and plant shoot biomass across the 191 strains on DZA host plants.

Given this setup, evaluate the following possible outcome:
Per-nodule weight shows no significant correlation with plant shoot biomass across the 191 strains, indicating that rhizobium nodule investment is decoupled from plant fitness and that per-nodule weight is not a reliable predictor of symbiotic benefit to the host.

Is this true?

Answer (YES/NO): NO